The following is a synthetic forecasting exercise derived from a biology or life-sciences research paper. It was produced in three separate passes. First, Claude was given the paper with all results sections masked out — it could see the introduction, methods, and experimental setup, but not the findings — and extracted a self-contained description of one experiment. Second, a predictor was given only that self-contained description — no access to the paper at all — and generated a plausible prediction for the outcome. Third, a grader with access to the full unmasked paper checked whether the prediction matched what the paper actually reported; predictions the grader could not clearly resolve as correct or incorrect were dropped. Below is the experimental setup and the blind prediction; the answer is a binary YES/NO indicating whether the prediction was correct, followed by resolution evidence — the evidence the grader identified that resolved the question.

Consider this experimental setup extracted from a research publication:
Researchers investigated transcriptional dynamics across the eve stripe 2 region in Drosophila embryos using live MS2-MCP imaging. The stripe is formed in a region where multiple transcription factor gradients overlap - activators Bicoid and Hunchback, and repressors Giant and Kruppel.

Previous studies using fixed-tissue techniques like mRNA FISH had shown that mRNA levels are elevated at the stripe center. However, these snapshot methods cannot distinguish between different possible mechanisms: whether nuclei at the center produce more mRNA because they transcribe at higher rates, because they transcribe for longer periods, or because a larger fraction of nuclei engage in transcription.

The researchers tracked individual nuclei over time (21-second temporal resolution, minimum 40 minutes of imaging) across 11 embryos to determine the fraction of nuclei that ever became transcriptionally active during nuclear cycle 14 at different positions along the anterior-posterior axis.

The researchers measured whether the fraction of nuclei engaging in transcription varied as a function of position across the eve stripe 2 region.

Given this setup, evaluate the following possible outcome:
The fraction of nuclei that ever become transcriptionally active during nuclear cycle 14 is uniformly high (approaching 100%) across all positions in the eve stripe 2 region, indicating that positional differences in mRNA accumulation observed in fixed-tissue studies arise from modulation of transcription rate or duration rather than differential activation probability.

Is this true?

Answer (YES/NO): NO